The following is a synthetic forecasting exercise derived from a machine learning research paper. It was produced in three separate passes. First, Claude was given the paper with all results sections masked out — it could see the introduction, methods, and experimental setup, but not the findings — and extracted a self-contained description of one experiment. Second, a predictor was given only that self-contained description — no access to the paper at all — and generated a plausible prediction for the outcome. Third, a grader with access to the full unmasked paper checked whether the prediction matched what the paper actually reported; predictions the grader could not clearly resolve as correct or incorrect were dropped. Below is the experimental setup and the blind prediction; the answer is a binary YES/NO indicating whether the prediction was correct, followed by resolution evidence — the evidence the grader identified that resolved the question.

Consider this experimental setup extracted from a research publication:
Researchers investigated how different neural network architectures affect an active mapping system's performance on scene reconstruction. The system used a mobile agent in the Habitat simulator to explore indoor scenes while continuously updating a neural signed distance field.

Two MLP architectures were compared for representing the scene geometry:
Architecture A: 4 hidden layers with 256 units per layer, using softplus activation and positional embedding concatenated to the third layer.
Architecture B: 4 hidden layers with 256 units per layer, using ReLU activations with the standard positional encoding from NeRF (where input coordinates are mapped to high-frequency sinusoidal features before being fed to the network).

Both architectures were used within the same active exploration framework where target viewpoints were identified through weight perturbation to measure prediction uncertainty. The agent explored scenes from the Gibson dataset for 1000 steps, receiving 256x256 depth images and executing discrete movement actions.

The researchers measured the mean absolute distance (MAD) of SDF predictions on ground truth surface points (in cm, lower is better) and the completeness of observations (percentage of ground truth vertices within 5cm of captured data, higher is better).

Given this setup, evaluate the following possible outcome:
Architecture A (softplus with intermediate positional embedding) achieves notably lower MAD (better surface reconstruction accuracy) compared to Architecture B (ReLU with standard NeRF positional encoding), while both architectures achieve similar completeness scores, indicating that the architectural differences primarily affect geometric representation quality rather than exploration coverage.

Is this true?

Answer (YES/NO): NO